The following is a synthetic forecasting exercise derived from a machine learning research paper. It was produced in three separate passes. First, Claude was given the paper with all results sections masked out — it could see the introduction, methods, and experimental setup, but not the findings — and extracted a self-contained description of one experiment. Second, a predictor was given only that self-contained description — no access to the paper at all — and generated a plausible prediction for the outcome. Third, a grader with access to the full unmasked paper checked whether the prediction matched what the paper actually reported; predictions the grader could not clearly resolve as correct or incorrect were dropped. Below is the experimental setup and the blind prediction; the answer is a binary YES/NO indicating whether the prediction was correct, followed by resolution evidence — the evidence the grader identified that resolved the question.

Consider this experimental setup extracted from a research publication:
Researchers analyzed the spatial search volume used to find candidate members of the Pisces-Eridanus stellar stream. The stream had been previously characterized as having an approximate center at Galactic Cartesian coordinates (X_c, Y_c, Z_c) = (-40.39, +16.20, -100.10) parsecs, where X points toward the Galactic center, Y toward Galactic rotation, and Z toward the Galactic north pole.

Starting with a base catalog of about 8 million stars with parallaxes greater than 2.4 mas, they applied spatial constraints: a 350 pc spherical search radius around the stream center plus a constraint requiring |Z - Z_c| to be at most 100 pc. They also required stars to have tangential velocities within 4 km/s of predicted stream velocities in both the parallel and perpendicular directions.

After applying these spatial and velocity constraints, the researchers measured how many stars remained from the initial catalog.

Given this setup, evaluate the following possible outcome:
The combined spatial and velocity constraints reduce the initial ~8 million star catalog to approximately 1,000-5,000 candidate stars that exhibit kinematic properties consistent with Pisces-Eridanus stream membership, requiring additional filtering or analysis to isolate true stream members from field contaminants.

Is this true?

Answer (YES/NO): NO